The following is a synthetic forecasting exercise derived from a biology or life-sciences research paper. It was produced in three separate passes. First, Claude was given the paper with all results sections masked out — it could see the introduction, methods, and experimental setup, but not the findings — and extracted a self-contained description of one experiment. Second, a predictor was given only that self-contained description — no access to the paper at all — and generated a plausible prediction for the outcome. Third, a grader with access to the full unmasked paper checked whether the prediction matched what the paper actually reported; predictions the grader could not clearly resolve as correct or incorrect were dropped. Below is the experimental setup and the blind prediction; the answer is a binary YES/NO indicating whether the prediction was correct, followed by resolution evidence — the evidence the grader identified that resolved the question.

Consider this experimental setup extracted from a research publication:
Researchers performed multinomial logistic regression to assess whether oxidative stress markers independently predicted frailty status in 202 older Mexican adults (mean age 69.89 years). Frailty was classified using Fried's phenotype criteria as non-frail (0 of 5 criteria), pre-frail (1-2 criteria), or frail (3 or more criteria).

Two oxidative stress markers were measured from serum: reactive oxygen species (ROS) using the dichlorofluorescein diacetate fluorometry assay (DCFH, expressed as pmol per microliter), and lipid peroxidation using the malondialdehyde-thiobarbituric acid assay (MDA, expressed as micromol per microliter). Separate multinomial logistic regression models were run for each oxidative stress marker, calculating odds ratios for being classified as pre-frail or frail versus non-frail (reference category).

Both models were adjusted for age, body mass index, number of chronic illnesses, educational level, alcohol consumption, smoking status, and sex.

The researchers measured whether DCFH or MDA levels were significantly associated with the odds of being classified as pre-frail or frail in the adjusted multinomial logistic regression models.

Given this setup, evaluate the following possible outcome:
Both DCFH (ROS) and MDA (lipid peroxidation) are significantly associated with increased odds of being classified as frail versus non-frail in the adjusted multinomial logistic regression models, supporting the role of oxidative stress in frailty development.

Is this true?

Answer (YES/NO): NO